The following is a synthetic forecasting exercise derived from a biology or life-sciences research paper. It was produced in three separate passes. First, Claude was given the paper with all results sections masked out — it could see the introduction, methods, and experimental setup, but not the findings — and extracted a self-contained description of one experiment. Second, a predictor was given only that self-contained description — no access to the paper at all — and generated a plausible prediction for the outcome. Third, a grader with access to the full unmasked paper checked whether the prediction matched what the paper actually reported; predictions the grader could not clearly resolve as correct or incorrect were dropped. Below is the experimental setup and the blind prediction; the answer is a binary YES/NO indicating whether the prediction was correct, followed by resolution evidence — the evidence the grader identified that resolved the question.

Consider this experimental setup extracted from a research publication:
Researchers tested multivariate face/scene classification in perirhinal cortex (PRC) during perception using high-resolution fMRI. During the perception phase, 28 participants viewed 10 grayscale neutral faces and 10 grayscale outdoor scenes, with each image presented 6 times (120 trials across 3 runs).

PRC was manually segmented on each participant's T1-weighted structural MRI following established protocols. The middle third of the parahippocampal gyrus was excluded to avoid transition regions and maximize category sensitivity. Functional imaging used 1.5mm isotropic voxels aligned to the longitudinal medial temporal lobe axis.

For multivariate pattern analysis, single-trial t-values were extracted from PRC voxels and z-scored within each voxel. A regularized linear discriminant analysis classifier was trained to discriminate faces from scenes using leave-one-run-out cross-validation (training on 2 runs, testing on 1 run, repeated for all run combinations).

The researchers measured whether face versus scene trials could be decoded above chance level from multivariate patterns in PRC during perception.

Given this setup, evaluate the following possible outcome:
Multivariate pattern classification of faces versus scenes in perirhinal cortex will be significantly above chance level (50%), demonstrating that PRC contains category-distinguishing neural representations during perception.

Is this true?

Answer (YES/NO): YES